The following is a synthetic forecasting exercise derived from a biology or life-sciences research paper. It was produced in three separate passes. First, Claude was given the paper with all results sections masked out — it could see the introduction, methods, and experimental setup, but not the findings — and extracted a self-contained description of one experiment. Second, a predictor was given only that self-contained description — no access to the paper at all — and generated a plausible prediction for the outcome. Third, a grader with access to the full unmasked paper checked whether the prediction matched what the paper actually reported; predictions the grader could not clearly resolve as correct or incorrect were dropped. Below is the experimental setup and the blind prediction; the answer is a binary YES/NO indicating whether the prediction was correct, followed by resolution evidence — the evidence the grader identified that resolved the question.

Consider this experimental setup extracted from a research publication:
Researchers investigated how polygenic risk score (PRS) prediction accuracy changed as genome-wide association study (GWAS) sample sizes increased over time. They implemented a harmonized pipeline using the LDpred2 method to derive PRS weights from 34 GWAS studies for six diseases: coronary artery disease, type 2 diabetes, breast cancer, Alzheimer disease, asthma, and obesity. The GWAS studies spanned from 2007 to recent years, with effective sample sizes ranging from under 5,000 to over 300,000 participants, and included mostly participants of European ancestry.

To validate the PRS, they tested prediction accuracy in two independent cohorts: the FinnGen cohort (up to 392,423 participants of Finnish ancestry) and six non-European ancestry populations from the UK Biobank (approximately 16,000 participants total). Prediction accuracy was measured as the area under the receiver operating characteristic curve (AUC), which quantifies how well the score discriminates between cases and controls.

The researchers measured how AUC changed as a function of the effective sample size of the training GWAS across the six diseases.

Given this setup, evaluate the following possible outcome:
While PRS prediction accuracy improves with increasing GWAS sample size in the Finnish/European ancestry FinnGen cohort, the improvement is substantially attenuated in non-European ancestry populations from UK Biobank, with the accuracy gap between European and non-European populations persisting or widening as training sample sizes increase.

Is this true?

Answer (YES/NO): NO